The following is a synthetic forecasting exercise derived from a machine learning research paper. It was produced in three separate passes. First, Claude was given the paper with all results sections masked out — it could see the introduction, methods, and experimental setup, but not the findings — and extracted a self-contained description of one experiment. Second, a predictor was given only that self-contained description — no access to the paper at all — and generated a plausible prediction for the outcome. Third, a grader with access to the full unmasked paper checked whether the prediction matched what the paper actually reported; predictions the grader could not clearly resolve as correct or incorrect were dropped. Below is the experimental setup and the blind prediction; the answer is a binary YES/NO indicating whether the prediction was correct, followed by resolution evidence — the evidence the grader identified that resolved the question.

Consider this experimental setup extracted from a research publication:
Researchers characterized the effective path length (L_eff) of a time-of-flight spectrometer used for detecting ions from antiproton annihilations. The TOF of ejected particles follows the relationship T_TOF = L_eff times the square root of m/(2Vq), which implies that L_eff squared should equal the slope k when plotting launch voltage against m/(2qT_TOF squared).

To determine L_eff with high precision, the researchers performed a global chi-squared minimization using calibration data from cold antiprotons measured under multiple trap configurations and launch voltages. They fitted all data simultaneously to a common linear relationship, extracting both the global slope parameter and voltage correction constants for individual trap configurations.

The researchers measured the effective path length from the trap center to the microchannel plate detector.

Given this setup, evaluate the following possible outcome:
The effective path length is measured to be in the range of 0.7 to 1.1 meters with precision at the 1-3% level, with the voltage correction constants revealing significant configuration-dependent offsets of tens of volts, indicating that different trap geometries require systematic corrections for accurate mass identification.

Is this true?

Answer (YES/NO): NO